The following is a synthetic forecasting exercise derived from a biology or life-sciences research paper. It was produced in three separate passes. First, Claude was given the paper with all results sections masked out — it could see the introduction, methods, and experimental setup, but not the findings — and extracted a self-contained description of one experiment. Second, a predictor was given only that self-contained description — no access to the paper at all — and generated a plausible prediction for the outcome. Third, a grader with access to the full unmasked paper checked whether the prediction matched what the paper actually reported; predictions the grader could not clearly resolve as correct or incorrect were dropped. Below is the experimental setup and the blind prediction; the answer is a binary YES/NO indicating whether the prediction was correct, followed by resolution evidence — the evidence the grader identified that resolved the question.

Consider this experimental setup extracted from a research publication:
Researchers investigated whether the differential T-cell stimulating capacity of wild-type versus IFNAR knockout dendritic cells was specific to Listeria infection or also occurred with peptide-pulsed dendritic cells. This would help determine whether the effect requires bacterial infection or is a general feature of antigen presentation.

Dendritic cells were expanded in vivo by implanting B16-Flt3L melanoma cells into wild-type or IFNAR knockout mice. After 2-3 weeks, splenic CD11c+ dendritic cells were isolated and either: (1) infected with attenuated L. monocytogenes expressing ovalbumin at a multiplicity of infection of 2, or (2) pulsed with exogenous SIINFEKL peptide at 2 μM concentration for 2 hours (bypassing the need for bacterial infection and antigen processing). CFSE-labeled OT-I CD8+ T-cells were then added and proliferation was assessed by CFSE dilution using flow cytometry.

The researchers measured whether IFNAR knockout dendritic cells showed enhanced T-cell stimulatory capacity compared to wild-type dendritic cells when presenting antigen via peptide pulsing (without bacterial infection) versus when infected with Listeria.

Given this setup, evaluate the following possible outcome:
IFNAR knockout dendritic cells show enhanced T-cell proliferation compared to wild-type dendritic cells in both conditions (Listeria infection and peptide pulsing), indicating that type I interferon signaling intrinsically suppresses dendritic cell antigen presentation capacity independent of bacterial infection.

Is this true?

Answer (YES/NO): NO